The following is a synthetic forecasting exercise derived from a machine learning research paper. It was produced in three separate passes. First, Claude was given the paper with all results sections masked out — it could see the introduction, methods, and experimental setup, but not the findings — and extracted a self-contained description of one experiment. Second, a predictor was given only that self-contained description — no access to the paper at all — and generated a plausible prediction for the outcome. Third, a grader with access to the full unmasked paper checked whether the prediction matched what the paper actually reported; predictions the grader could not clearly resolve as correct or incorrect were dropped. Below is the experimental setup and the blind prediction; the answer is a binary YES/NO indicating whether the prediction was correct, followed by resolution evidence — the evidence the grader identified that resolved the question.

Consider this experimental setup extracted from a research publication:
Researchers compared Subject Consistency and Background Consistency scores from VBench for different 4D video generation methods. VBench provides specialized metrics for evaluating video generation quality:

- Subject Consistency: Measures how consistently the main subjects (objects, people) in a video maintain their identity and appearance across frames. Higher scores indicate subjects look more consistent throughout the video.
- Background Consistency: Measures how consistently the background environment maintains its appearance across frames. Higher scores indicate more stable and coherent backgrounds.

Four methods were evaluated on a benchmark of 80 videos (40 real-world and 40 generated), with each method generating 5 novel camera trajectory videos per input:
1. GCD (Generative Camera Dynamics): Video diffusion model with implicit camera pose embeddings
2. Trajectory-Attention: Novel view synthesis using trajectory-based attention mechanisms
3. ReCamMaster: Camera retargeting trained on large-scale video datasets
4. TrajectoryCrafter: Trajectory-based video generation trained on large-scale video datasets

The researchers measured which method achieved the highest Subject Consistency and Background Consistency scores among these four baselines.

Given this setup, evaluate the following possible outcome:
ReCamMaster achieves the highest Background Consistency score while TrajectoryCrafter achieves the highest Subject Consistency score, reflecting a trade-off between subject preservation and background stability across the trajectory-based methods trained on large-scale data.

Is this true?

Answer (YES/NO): NO